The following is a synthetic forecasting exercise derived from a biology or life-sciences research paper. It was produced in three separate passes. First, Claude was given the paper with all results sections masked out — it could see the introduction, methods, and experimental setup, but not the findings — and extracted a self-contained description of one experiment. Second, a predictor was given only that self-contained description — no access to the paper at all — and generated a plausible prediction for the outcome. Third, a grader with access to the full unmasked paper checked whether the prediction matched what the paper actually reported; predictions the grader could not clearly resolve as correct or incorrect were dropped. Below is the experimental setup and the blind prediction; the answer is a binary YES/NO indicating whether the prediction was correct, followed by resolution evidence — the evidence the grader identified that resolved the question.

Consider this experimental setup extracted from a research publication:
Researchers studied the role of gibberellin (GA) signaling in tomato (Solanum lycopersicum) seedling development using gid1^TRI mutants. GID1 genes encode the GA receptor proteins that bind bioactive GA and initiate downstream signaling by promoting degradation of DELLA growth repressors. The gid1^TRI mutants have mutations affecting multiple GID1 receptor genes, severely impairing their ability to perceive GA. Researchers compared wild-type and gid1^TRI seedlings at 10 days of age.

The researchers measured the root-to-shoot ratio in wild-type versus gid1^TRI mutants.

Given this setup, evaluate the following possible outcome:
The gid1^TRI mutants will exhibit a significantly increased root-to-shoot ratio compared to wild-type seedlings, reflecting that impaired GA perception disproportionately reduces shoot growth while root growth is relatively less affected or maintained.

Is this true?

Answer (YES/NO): YES